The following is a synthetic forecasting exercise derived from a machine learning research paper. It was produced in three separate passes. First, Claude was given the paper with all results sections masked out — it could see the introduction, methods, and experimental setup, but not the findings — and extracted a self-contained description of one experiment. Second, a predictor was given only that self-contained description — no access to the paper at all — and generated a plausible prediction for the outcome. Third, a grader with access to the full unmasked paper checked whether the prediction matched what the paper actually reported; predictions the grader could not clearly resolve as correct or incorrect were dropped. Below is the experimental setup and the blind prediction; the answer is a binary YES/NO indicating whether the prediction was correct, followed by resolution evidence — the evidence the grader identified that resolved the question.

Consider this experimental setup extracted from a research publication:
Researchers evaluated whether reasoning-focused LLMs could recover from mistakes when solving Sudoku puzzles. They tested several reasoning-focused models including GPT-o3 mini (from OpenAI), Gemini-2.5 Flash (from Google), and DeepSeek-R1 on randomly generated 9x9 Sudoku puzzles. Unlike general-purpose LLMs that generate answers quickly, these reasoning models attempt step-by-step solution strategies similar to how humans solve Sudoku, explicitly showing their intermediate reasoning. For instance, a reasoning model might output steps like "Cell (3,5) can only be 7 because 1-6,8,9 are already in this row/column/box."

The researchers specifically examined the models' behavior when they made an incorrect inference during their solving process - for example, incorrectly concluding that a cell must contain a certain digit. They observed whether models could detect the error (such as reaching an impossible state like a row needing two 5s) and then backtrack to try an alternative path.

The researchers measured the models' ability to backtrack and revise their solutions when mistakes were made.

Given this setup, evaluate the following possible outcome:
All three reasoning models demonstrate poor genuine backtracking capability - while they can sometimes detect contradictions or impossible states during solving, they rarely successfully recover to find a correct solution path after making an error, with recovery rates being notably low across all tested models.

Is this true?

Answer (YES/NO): YES